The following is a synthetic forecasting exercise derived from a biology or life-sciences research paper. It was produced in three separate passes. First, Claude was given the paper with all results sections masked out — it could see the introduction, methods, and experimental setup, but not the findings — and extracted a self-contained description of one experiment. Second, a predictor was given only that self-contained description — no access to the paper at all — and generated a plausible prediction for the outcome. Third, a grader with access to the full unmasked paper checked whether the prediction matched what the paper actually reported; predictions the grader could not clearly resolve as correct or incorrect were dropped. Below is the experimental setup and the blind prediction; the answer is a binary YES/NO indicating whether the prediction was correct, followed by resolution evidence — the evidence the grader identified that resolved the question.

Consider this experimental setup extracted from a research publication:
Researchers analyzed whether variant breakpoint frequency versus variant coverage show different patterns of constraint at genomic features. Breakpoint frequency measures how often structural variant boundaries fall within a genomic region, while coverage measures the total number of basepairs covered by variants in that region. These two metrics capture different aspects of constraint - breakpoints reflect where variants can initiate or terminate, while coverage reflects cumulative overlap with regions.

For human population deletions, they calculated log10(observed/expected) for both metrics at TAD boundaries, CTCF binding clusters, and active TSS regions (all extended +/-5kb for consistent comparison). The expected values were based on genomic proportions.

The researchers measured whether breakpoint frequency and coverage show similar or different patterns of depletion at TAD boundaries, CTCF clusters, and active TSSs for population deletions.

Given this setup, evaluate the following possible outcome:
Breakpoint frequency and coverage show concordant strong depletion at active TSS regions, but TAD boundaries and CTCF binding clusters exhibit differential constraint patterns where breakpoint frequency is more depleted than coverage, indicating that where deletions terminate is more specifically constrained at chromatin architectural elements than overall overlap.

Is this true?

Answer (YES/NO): NO